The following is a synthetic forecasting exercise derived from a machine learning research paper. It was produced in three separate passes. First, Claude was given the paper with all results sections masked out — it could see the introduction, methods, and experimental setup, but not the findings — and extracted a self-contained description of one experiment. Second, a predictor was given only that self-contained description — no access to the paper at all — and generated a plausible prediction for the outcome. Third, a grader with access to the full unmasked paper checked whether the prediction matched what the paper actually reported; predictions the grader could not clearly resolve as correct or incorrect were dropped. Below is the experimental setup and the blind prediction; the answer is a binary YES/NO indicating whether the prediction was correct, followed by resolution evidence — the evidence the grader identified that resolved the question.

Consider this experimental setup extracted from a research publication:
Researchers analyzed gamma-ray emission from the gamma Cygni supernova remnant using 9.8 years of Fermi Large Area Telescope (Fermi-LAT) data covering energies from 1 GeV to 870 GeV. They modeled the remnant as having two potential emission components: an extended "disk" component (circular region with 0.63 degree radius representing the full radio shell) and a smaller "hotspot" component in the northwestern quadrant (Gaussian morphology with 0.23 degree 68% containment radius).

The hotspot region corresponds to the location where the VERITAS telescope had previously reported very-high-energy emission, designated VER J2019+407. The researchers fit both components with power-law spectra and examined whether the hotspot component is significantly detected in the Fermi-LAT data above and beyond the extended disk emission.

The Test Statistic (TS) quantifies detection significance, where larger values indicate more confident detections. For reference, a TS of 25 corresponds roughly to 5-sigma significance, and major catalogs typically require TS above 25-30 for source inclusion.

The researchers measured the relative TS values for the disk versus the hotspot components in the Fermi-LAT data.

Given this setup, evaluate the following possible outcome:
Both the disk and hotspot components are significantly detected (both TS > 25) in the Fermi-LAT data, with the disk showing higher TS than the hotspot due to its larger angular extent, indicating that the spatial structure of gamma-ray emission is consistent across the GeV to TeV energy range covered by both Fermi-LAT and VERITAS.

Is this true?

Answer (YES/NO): YES